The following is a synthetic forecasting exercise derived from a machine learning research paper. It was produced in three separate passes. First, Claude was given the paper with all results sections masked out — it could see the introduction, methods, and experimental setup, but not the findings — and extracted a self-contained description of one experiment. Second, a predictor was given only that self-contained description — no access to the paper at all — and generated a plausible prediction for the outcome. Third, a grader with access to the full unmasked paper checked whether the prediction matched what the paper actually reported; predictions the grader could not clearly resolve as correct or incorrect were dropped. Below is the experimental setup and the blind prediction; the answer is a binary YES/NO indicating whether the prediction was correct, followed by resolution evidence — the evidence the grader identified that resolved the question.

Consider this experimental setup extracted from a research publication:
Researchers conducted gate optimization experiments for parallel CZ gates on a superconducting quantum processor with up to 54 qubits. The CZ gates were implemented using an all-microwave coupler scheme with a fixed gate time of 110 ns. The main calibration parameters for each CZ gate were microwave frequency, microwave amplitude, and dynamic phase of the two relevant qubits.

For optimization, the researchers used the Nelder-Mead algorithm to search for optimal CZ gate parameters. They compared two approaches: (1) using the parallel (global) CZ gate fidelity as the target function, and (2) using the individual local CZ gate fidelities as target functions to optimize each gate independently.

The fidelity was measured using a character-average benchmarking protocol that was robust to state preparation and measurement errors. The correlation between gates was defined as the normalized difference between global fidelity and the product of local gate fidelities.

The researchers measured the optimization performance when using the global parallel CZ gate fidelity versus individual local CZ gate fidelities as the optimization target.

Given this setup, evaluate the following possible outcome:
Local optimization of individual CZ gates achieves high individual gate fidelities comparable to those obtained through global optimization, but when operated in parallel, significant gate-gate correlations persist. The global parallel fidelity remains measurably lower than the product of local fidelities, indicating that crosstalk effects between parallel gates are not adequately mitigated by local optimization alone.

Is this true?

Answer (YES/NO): NO